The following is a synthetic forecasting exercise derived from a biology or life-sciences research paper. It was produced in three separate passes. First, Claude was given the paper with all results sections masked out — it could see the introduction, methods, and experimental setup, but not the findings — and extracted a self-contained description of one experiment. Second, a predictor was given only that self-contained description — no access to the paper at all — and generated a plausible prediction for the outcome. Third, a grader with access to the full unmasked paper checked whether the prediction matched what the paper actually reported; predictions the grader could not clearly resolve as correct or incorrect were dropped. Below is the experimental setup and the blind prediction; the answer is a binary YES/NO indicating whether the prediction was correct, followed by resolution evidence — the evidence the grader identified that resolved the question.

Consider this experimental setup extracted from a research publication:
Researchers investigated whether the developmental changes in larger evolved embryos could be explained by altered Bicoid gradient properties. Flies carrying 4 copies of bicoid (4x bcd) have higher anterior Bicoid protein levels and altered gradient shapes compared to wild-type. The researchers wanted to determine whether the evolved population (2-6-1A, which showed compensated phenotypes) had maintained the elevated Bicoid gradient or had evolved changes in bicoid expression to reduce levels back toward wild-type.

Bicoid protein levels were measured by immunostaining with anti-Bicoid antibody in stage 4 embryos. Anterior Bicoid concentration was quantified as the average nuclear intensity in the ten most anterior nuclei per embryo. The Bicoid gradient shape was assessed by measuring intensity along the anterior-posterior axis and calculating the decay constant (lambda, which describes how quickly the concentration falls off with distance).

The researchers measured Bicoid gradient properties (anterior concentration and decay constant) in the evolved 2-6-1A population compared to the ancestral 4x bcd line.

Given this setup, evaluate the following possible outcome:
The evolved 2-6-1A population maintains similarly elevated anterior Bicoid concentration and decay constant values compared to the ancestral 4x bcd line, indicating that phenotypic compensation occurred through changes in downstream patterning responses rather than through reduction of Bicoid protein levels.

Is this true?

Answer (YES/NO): YES